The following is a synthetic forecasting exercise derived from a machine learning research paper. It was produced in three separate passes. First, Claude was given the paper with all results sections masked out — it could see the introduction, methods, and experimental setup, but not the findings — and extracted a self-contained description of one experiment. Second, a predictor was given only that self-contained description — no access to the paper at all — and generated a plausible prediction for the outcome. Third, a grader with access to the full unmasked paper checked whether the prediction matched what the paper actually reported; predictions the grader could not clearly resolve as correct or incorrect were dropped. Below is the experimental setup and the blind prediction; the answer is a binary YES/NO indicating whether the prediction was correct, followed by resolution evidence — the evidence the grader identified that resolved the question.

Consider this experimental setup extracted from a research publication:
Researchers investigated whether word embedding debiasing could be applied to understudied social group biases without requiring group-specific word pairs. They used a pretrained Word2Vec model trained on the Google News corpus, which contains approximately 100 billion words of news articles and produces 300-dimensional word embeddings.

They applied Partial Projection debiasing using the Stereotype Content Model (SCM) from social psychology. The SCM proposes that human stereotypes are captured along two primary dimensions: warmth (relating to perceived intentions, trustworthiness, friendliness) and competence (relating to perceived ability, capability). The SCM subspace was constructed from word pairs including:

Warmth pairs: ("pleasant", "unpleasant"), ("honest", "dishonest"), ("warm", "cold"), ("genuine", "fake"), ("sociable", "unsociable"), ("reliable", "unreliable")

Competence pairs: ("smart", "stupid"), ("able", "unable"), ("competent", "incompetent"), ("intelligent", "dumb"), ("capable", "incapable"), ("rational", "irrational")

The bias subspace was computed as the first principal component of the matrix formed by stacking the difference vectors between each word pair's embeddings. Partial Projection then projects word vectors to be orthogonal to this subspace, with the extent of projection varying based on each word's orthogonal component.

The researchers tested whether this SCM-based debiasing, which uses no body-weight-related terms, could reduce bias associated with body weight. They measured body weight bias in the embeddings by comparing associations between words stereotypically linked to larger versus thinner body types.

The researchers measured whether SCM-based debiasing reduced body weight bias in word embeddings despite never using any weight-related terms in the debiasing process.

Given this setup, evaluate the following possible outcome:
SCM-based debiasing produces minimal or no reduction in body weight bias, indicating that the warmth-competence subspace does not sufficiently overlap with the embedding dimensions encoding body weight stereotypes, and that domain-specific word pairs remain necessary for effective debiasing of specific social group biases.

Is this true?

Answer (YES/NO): NO